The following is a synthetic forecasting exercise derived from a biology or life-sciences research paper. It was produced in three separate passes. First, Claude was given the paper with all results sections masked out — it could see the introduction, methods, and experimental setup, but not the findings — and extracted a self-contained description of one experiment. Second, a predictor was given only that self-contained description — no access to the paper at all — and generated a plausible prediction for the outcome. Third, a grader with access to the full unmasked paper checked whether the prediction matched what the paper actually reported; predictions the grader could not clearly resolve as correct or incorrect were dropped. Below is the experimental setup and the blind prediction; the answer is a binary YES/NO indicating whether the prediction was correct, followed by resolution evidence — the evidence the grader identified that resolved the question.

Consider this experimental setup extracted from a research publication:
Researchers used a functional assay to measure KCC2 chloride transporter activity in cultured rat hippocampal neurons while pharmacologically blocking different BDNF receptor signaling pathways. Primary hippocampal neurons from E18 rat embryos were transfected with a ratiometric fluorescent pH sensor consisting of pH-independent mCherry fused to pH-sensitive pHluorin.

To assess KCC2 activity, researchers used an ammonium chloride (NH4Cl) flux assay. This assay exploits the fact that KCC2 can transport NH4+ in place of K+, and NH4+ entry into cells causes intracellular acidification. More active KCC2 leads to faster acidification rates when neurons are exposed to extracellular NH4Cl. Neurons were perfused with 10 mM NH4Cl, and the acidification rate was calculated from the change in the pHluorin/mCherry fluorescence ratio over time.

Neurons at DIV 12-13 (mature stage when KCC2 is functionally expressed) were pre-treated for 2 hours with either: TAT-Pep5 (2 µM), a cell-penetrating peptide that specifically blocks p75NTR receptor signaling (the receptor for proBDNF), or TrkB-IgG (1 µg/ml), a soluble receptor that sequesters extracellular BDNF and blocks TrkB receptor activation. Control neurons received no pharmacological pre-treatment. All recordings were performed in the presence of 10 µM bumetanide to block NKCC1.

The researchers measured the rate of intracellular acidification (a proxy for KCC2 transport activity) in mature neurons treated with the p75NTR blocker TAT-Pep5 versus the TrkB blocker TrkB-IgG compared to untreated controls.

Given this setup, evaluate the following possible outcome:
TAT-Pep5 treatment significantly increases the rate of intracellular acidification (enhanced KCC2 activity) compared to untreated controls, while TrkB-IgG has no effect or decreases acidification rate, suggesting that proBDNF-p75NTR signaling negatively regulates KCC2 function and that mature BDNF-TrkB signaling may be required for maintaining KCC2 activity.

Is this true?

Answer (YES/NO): NO